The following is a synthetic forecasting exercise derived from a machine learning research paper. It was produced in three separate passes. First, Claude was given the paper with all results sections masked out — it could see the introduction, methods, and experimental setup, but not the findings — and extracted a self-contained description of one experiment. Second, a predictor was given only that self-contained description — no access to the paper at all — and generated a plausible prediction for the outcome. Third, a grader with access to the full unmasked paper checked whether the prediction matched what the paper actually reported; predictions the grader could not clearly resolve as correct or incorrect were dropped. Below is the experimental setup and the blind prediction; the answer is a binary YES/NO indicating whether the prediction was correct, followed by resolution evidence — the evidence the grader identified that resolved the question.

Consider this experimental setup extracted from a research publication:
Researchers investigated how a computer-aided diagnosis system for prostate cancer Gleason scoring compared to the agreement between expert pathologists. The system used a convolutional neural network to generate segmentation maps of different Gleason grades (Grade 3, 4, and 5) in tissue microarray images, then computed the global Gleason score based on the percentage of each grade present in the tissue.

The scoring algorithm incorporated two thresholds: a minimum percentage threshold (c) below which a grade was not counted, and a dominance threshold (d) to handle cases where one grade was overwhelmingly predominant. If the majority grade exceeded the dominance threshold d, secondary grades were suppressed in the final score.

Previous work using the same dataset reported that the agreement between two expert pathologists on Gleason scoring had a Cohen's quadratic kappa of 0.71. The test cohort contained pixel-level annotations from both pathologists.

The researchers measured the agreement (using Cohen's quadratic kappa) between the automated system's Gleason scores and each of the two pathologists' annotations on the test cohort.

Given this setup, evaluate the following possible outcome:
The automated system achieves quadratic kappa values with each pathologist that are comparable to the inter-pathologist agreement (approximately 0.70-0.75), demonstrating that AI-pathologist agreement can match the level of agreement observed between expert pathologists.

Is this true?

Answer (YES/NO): YES